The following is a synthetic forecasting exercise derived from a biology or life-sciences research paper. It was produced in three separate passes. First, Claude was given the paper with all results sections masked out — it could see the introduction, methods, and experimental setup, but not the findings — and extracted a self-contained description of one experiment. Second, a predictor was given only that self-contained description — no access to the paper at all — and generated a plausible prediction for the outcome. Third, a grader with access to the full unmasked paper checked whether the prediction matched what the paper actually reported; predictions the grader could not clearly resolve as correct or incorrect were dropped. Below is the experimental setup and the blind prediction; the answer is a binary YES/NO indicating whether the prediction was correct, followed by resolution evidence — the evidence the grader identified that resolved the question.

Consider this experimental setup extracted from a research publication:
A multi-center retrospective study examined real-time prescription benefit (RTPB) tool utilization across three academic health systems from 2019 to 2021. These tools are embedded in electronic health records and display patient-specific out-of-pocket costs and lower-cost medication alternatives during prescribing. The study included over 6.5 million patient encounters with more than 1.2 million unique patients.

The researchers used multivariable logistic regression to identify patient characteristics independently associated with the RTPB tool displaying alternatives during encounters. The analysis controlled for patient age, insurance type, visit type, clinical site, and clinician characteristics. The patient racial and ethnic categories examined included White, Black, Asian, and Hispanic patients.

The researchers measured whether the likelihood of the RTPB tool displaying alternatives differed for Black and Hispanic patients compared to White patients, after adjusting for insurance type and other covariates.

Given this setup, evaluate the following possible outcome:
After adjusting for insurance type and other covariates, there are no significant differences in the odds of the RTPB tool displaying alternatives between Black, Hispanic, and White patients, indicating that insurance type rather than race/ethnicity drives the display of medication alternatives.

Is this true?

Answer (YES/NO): NO